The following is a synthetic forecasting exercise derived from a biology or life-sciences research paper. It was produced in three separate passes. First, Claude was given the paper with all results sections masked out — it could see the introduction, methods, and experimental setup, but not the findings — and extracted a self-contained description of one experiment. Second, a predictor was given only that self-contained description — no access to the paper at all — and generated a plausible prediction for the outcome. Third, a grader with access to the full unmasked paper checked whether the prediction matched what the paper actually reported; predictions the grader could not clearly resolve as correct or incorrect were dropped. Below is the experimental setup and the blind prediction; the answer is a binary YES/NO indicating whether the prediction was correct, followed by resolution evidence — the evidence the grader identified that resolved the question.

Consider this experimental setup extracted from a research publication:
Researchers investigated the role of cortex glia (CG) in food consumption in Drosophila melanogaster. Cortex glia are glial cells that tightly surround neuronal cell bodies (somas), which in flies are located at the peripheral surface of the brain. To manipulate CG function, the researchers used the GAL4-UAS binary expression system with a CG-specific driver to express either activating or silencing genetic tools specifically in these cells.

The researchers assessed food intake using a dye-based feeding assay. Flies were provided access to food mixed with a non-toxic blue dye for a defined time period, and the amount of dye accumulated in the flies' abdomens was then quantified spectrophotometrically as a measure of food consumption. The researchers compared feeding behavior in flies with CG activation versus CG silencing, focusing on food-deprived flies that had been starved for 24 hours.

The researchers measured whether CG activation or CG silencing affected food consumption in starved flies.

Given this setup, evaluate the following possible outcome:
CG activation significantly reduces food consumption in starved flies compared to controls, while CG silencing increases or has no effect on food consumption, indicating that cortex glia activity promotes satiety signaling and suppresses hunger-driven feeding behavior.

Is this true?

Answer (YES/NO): NO